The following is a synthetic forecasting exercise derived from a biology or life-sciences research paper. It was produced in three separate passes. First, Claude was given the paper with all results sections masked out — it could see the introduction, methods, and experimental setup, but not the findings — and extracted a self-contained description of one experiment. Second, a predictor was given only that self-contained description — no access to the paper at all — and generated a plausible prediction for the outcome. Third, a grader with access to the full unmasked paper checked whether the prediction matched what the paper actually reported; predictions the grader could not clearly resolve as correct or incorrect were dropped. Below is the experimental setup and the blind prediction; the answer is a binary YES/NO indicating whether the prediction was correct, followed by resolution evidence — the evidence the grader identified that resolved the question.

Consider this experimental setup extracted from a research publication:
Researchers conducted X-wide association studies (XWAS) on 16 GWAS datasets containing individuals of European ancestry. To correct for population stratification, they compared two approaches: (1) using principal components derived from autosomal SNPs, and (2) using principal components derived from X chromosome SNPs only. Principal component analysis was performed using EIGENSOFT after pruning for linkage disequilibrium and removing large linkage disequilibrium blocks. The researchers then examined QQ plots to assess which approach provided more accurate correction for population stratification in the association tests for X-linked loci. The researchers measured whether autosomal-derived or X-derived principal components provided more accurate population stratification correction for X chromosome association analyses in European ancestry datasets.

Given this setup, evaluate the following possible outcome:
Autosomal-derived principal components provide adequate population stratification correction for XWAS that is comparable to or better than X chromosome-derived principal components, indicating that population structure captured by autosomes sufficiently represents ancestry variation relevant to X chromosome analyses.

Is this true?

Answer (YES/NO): YES